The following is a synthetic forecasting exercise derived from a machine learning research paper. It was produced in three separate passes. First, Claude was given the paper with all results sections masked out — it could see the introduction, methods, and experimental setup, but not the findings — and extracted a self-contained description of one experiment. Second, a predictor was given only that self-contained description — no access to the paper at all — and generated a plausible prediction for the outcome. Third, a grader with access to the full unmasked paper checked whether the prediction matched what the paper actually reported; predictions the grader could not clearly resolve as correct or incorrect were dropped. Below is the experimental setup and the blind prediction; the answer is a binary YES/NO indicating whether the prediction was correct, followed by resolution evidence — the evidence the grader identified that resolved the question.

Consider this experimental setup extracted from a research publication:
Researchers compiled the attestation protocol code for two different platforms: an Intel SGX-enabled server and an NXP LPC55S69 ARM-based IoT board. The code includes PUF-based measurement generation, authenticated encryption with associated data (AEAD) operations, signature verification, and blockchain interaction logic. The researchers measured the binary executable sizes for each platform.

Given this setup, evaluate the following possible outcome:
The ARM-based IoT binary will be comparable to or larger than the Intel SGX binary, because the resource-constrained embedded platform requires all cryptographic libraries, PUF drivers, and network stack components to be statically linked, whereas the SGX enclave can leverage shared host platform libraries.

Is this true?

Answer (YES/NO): NO